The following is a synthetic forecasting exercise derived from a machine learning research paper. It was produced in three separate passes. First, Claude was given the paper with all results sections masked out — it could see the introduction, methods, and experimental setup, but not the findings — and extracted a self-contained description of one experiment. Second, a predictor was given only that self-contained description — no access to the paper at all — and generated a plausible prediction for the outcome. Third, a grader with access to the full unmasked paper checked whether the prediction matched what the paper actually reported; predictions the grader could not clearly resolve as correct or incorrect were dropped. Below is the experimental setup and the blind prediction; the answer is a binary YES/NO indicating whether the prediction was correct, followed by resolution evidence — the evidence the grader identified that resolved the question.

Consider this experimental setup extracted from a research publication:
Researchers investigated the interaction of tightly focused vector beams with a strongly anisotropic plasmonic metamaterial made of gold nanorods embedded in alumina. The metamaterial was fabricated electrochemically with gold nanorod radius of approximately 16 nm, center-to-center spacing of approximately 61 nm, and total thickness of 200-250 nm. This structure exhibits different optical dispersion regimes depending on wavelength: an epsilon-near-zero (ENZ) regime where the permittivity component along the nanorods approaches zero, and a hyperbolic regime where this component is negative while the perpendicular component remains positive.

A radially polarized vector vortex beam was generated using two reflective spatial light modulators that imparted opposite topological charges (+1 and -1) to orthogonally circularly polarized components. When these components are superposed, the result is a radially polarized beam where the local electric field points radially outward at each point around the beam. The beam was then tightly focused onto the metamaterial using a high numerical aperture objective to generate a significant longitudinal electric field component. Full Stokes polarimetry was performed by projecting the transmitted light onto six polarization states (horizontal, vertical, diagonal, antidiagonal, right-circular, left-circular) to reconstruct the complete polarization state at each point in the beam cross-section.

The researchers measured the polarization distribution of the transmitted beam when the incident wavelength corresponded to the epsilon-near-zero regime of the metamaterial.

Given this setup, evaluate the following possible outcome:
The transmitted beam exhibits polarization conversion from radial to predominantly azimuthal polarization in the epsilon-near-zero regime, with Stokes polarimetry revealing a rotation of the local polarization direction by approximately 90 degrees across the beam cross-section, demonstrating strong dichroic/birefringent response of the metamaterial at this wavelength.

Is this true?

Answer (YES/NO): NO